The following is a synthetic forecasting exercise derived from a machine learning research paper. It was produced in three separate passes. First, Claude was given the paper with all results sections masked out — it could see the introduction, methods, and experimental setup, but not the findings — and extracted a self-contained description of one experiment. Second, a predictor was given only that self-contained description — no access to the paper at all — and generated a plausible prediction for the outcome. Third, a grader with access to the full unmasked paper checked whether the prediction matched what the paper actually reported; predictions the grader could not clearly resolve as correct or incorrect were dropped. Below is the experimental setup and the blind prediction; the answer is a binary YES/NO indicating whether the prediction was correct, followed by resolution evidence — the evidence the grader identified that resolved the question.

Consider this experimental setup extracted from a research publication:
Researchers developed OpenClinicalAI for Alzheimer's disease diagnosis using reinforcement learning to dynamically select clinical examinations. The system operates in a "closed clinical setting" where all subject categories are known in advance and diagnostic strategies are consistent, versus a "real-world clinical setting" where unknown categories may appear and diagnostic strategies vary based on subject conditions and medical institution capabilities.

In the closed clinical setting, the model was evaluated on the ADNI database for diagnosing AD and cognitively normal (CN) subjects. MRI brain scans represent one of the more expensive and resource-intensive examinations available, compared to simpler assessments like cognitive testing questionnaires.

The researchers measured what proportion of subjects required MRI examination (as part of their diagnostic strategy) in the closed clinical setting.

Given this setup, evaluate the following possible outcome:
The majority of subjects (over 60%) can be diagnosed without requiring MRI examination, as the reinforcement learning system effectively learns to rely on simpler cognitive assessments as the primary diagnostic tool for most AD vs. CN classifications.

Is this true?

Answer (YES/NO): YES